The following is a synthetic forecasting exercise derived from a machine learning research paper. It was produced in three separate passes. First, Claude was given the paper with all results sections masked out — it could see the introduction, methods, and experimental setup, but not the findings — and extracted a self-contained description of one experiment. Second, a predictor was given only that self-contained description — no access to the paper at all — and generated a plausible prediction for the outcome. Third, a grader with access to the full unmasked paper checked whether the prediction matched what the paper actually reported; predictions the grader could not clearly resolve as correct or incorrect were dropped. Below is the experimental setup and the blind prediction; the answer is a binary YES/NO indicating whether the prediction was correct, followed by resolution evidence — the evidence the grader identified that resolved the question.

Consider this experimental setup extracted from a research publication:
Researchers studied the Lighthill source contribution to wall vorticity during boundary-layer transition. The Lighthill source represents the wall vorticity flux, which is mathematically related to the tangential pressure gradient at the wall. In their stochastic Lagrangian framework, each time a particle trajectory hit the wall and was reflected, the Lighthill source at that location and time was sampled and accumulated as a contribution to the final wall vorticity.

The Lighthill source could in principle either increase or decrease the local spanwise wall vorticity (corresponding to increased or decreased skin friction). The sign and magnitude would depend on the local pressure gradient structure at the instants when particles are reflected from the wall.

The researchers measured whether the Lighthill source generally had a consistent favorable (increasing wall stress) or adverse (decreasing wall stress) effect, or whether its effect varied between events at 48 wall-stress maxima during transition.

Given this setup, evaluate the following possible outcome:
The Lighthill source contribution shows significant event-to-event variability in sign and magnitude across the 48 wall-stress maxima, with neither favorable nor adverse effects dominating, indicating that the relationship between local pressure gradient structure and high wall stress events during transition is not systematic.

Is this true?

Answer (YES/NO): YES